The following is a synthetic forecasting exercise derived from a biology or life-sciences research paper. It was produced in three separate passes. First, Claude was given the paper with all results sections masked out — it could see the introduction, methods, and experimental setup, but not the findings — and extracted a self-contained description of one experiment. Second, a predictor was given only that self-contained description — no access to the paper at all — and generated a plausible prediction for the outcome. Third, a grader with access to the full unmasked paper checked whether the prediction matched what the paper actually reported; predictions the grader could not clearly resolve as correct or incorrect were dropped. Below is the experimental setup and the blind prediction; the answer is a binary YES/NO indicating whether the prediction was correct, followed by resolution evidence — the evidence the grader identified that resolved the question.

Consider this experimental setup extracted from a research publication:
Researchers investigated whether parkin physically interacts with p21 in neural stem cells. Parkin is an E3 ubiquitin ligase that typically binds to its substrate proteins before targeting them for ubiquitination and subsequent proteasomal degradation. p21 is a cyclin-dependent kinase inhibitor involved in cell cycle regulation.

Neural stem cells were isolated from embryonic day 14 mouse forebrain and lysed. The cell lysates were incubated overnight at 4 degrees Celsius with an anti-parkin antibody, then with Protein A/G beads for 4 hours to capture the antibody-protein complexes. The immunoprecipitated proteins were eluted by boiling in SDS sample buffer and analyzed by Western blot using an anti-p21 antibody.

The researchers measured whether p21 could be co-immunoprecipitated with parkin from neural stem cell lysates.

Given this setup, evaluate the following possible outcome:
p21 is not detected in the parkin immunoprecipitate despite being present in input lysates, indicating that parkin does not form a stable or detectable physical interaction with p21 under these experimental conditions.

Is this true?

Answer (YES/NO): NO